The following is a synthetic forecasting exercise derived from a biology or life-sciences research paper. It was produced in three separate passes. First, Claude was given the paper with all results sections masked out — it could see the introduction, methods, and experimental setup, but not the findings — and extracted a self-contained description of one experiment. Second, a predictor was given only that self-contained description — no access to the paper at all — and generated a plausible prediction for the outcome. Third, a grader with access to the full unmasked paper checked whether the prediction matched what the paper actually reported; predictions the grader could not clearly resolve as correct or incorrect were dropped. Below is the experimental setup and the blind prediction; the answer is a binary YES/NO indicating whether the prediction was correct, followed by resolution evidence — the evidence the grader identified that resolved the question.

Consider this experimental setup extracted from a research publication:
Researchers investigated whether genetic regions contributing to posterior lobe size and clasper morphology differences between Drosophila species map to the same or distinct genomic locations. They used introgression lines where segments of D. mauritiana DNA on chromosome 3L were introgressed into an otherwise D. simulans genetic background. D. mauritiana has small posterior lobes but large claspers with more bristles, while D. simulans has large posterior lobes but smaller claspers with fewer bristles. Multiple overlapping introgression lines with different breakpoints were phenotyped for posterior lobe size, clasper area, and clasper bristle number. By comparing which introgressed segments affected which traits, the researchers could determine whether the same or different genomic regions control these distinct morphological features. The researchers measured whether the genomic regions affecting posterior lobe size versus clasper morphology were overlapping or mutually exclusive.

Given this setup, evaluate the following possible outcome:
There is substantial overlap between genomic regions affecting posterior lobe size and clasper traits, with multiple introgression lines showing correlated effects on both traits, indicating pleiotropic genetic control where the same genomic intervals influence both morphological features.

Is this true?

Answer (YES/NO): NO